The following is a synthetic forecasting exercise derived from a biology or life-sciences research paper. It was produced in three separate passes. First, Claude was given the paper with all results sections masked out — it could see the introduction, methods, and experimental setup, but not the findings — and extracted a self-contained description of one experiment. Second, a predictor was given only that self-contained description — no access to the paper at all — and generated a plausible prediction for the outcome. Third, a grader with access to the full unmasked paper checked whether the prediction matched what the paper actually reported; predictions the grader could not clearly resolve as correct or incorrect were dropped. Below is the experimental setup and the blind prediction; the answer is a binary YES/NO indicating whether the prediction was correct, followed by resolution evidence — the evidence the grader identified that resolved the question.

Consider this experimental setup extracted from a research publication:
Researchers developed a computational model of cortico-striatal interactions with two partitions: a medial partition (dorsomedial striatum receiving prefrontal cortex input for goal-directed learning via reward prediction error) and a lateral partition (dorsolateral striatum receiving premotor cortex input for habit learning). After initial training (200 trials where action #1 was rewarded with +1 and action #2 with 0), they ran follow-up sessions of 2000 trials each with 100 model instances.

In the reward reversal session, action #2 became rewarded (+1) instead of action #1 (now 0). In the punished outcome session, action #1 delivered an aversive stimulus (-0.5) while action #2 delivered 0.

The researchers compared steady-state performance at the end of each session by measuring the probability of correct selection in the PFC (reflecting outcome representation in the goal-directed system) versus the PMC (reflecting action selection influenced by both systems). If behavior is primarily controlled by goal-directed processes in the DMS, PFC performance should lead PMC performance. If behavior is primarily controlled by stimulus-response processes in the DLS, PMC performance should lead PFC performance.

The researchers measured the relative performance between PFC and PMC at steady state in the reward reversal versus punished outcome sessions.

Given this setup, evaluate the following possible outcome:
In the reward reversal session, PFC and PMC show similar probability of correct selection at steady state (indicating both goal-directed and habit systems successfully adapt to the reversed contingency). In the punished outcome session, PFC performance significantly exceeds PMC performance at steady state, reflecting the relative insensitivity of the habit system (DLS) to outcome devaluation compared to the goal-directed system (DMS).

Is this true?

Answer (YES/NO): NO